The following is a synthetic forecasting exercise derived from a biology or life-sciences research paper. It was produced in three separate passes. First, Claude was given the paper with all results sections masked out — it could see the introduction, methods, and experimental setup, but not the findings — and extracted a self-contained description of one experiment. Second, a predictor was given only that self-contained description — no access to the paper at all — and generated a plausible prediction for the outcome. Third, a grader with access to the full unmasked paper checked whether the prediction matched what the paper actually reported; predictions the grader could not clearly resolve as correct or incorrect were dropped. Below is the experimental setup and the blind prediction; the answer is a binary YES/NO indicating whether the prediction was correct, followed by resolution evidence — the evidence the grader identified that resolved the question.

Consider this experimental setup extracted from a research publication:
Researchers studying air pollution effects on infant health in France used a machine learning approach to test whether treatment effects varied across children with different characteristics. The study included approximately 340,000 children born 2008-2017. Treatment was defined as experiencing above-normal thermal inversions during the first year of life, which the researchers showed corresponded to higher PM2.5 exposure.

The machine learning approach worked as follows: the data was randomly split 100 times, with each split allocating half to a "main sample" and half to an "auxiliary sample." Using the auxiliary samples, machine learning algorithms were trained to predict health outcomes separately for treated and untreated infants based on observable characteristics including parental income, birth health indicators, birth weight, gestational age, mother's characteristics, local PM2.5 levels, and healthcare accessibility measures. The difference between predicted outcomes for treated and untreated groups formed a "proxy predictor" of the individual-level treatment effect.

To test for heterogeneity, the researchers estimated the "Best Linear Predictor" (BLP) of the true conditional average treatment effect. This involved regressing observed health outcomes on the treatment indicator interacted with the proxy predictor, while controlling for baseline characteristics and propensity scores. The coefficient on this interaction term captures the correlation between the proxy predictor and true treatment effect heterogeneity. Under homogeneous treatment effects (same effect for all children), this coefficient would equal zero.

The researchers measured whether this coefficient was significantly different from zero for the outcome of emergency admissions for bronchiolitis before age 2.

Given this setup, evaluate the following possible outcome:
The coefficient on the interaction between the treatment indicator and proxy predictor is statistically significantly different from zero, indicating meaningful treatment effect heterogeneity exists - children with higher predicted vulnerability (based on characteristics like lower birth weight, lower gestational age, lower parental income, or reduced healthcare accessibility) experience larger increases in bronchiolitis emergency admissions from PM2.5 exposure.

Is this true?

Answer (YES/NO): YES